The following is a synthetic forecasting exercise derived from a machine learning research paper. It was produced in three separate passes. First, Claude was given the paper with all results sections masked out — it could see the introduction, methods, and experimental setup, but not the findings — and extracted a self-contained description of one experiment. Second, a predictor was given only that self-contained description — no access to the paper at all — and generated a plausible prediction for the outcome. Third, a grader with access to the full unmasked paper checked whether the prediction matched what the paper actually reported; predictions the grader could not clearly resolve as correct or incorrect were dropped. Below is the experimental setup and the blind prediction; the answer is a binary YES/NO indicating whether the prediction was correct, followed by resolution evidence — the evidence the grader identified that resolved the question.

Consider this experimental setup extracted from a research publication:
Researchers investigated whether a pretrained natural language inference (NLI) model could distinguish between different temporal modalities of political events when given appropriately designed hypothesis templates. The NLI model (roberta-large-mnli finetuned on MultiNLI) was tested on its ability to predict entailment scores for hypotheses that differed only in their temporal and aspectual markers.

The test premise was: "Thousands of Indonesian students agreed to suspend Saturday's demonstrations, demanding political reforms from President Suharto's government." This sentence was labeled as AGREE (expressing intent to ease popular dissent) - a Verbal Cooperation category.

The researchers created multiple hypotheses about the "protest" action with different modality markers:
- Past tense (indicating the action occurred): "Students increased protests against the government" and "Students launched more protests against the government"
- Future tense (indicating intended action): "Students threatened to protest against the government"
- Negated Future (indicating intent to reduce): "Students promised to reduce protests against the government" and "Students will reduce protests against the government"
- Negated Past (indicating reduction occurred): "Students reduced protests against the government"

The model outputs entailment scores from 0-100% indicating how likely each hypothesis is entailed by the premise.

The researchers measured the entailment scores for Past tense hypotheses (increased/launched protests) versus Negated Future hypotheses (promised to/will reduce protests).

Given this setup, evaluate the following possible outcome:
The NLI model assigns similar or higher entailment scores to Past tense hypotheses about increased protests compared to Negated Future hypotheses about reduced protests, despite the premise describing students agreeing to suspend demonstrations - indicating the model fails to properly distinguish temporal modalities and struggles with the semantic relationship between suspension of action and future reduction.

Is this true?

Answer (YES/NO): NO